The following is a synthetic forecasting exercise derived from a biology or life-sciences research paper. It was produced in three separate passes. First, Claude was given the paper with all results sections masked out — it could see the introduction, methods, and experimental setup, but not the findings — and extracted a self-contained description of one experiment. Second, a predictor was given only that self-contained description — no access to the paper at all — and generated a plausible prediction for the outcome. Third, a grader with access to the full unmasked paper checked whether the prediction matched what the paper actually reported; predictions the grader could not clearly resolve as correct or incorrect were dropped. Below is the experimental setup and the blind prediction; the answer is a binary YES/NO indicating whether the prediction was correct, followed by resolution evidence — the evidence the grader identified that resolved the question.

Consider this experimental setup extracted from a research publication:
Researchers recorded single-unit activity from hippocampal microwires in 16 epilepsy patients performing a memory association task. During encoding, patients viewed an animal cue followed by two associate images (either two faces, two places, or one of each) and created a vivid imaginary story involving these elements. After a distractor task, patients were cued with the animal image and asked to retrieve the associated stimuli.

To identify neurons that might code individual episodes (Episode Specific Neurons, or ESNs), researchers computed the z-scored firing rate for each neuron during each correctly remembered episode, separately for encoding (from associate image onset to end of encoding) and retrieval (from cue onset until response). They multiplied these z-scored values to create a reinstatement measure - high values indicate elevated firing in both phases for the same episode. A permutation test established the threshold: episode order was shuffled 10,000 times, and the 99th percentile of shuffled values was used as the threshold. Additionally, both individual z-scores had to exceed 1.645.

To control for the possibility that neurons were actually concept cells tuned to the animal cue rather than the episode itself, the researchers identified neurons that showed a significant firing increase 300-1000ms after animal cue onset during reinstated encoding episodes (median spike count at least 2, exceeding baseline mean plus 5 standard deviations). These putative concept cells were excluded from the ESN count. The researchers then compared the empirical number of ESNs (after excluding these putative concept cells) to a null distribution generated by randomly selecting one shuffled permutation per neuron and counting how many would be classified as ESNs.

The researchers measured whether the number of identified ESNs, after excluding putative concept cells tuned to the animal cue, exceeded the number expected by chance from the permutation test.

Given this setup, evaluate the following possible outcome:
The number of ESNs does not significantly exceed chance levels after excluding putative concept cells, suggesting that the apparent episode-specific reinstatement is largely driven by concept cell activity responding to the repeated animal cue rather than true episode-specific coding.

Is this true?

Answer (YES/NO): NO